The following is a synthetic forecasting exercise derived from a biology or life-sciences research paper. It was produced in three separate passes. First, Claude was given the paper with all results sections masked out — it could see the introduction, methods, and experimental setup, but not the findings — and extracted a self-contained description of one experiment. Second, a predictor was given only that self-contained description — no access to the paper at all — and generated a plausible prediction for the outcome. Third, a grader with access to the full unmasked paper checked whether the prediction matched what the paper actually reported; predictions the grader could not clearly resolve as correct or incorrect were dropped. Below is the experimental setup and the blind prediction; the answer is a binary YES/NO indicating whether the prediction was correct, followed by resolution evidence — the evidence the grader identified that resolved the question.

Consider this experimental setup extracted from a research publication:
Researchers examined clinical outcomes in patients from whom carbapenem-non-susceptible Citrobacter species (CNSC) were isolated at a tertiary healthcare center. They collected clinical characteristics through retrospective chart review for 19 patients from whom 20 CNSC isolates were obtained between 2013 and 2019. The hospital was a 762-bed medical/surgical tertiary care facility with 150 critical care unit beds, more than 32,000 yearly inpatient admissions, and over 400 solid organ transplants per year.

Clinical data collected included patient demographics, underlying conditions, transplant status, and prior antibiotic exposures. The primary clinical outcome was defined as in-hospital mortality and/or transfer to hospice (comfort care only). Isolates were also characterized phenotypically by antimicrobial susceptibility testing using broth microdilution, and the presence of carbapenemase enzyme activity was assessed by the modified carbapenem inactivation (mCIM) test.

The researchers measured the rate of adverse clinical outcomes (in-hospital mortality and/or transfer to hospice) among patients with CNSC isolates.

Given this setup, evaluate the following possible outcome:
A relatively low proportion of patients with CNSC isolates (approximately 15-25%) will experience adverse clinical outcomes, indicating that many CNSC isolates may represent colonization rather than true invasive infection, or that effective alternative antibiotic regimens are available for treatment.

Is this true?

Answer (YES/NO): NO